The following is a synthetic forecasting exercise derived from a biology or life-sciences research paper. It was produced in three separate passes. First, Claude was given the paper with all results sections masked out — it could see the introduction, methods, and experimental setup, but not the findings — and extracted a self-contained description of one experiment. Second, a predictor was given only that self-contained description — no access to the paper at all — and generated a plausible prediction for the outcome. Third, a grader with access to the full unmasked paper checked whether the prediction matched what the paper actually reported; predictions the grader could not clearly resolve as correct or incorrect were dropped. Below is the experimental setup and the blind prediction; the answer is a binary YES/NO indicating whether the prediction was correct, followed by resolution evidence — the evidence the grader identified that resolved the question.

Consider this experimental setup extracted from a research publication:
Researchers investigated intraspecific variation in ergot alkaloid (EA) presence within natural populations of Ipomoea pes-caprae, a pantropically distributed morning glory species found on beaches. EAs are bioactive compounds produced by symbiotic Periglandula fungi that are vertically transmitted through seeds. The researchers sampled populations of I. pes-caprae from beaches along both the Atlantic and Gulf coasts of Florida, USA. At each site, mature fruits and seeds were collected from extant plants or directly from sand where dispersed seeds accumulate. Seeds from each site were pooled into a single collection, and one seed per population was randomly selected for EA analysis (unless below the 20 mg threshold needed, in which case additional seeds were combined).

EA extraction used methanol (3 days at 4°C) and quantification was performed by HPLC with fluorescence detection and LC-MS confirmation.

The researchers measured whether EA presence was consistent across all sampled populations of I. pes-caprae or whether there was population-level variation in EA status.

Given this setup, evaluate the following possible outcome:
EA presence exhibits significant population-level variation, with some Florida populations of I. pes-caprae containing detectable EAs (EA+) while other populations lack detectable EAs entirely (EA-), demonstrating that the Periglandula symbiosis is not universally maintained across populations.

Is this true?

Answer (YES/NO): NO